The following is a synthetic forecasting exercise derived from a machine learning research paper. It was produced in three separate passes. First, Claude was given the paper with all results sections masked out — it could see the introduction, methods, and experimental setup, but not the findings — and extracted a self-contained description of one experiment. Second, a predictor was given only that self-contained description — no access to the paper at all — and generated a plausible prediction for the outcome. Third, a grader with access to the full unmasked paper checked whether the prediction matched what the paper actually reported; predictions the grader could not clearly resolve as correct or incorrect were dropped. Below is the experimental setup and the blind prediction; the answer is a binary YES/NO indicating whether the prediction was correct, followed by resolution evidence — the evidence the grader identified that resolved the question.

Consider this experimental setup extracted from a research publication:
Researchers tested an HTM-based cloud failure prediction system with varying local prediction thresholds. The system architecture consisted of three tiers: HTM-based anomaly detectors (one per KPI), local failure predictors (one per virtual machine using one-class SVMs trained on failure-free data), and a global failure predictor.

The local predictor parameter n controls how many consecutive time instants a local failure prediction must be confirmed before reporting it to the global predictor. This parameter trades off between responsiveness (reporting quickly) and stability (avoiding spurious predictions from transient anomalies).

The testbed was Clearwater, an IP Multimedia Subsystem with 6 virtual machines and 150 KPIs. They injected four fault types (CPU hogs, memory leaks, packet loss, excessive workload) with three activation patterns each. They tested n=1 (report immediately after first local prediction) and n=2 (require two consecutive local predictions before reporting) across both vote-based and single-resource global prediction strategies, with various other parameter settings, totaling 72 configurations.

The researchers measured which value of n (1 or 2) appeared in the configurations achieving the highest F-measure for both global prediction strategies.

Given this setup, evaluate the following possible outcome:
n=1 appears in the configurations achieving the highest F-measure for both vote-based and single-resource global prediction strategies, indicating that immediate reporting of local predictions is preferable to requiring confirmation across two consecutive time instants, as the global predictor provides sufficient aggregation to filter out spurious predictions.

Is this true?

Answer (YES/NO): YES